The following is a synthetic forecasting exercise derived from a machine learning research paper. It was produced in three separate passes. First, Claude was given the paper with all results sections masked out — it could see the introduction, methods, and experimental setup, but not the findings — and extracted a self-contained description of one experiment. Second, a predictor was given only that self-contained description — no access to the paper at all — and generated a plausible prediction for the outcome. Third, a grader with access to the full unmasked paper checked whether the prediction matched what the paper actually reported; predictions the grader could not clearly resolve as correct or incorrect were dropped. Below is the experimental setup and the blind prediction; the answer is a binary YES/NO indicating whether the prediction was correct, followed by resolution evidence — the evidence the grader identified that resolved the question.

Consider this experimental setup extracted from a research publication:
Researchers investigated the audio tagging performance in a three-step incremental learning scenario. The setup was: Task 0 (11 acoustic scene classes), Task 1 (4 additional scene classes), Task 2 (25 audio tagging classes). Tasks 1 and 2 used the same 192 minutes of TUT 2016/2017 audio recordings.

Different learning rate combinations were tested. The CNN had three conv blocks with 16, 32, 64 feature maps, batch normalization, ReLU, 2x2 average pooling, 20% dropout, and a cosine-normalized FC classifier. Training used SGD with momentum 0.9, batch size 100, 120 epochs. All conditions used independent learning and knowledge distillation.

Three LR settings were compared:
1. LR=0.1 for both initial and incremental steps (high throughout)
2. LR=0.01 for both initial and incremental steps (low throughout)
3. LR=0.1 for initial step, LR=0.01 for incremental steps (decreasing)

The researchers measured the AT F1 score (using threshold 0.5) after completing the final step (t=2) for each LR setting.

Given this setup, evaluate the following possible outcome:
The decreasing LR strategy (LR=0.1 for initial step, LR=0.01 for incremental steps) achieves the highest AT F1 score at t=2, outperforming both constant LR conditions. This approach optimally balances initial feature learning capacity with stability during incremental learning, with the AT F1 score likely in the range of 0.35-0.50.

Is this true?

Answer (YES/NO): NO